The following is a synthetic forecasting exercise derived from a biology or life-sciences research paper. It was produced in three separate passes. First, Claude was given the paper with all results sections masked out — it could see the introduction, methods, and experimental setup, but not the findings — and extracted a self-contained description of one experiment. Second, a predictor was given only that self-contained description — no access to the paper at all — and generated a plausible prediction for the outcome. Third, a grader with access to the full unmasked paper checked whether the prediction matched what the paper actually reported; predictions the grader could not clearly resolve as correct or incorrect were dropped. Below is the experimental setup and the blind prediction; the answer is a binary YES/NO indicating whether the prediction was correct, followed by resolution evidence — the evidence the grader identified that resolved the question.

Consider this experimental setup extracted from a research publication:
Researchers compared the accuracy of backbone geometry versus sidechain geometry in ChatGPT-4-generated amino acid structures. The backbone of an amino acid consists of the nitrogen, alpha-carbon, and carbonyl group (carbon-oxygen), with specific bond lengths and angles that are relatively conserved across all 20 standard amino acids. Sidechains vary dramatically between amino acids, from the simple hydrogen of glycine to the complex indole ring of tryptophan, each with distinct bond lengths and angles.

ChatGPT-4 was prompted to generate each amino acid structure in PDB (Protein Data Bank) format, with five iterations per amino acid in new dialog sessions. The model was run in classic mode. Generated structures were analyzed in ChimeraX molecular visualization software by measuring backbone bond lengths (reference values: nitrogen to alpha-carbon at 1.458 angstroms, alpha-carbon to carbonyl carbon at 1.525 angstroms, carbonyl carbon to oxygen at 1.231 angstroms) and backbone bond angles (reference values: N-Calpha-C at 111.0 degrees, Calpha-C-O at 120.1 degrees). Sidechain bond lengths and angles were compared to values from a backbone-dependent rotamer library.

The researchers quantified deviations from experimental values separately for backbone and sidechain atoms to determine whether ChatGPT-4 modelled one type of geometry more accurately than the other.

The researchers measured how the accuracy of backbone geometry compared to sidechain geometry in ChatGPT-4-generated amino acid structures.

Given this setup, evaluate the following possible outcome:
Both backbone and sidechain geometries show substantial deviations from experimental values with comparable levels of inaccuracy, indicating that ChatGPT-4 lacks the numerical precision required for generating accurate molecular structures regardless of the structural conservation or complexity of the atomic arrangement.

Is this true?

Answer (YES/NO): NO